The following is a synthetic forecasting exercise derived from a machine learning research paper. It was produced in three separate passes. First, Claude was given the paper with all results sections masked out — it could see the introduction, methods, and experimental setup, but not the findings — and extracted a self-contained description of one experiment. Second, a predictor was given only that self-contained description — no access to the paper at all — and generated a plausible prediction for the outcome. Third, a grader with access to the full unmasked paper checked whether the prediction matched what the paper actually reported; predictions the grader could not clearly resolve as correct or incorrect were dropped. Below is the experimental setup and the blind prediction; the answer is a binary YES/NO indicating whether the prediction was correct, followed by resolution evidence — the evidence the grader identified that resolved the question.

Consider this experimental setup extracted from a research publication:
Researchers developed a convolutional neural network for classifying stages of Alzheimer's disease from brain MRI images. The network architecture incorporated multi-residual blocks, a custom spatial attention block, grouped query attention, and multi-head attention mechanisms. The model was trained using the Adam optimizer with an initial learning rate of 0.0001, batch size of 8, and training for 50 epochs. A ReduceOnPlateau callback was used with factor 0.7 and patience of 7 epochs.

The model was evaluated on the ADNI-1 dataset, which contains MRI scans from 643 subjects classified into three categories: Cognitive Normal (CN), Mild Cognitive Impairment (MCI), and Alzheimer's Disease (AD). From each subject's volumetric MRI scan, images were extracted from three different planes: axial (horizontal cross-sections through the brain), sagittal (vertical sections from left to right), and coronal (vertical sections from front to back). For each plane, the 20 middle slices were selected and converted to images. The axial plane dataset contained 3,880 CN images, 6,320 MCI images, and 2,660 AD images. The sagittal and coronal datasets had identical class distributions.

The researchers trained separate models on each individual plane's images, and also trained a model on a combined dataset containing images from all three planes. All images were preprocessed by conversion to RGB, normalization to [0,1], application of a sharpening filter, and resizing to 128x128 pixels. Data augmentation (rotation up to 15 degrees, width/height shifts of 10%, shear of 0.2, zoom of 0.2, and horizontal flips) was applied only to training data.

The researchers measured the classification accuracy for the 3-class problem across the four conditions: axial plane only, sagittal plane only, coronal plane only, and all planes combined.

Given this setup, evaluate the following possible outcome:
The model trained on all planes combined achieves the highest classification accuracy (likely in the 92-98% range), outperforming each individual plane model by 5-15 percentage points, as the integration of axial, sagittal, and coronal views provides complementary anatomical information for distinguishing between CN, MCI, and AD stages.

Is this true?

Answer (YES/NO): NO